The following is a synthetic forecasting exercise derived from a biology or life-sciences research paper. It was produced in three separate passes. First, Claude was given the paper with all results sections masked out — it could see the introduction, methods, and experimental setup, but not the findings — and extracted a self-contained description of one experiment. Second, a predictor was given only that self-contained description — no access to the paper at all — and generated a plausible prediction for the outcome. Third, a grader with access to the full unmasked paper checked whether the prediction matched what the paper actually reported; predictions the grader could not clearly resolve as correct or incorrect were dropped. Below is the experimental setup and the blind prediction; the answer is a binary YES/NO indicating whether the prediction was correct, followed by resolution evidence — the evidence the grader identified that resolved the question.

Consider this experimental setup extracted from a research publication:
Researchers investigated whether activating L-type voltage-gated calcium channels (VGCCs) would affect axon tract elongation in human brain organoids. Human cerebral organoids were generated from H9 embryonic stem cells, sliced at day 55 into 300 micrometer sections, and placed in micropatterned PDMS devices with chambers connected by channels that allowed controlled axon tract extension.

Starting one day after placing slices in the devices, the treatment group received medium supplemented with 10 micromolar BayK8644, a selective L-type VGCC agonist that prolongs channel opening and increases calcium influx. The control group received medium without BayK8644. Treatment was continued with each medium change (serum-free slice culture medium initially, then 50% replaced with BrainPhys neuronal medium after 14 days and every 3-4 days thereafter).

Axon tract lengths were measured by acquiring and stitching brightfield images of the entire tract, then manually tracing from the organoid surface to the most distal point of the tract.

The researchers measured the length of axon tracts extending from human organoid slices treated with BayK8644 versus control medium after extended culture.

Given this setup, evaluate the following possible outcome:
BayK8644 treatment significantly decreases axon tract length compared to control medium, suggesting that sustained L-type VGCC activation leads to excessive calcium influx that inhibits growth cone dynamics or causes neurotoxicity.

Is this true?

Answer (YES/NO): NO